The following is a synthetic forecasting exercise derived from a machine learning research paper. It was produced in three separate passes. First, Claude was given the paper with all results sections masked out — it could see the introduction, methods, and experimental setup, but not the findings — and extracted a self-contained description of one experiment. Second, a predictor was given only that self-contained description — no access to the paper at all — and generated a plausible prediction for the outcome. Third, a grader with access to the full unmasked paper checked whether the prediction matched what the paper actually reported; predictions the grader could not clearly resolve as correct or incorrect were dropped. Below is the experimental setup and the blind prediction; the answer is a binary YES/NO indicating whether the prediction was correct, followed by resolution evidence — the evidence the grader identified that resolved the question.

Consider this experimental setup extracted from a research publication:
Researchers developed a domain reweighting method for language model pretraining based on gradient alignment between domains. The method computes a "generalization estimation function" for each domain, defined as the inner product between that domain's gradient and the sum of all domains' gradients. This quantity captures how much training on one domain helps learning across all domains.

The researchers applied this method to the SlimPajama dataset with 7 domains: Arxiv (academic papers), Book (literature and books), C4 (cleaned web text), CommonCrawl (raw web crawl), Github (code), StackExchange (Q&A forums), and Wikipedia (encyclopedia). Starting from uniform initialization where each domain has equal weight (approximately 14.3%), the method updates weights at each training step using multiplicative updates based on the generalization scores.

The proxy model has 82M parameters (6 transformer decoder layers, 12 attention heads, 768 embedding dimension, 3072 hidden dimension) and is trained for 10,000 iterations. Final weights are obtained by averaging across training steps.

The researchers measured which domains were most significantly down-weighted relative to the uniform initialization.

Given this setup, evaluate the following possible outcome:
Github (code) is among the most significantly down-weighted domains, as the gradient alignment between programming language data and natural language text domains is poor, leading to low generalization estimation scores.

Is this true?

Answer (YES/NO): NO